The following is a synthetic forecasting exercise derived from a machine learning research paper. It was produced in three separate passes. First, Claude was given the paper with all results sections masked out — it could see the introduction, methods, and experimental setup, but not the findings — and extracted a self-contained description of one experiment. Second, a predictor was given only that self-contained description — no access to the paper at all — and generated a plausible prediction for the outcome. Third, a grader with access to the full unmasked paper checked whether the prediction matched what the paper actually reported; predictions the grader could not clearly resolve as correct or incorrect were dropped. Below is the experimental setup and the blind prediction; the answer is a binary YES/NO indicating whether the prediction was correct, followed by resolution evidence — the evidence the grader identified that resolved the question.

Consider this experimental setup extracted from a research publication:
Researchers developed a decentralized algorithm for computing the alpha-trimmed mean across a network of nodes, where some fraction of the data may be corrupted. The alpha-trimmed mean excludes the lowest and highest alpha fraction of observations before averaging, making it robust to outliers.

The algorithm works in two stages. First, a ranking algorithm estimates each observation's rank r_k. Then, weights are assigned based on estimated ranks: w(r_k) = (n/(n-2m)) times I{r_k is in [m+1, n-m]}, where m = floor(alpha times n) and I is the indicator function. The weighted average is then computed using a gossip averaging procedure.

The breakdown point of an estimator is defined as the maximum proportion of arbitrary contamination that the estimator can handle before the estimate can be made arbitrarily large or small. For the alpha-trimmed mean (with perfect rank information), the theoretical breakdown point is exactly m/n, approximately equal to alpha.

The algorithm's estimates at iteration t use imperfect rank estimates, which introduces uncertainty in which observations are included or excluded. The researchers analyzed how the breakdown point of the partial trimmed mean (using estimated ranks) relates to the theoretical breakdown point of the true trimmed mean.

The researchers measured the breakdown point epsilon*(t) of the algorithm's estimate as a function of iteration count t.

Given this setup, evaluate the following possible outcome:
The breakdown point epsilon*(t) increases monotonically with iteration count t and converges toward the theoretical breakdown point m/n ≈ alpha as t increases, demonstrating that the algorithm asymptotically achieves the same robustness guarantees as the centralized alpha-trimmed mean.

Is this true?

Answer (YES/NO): NO